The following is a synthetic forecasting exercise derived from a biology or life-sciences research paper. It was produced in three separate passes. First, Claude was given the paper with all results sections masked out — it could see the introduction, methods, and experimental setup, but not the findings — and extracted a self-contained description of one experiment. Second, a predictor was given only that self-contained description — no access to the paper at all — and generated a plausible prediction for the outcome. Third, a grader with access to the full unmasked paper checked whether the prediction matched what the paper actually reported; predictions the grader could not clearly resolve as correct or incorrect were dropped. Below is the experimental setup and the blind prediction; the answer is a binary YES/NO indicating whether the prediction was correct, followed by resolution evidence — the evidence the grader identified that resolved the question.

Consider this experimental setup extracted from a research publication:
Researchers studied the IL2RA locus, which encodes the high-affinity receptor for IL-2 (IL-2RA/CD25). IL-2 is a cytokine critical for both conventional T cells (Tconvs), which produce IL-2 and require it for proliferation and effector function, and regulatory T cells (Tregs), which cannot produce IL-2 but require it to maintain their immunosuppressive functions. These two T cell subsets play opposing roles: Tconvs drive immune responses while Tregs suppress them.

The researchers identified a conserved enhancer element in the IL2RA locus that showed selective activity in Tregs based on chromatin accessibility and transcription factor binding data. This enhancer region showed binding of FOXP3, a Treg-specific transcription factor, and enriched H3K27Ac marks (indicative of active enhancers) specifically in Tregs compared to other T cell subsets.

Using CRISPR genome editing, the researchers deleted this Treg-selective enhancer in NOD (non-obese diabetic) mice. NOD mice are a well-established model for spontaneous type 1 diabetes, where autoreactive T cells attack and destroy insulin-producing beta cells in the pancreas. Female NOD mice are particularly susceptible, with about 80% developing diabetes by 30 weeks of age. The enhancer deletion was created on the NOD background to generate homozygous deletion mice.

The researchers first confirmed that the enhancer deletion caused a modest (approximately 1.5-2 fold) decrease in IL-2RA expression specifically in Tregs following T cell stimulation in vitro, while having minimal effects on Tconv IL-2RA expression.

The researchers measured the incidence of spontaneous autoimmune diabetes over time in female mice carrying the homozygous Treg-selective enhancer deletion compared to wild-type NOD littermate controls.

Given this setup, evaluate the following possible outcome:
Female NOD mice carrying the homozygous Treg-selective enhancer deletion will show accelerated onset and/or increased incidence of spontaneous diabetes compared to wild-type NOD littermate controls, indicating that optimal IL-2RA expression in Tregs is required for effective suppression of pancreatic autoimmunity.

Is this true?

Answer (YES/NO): YES